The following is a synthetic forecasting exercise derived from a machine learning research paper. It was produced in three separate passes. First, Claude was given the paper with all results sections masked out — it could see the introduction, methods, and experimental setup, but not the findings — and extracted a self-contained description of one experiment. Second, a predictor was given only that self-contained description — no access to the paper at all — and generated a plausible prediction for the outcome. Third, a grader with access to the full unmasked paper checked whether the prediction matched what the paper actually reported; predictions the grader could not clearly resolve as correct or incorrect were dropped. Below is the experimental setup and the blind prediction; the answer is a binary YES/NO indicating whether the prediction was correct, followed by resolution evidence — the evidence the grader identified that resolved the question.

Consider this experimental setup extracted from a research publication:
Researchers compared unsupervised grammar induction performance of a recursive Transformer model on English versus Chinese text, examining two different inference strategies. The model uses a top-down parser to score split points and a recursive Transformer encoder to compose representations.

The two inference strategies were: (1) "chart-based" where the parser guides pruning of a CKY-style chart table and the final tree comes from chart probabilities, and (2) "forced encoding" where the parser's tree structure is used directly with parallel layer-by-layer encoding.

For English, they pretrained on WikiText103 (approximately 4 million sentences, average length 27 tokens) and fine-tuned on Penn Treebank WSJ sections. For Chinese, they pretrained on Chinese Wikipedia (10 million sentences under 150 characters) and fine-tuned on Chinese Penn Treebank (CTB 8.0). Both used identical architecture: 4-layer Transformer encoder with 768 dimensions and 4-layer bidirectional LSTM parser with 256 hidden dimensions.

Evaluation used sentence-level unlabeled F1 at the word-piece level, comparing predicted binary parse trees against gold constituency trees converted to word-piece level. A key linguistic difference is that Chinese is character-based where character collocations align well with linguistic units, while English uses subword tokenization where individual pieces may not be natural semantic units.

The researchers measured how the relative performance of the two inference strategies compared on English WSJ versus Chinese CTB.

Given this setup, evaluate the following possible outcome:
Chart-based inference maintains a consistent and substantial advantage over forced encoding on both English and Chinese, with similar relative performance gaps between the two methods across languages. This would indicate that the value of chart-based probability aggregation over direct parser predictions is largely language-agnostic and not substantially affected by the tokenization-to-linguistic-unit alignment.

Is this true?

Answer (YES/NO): NO